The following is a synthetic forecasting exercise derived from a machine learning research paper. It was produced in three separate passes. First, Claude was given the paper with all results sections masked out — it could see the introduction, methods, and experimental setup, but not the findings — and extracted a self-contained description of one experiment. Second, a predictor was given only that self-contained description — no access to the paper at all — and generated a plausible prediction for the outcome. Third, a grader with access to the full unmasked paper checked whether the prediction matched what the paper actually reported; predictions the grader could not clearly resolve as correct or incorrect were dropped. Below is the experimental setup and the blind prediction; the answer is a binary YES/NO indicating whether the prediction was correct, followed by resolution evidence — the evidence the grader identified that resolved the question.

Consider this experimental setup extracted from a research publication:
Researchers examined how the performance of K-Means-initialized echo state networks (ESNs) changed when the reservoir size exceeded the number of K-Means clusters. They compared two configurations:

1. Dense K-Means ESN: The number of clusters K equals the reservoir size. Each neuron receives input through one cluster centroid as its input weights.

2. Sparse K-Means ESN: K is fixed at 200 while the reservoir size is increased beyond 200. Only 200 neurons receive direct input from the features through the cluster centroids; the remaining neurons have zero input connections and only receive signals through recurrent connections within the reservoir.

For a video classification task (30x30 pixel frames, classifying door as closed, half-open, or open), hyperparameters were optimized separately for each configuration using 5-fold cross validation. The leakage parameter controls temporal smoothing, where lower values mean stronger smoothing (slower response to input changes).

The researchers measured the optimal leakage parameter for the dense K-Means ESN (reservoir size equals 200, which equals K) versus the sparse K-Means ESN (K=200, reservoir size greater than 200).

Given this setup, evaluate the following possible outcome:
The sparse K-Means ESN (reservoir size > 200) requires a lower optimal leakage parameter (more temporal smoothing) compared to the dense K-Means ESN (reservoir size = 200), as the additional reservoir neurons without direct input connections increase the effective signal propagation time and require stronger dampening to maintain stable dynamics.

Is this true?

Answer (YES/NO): NO